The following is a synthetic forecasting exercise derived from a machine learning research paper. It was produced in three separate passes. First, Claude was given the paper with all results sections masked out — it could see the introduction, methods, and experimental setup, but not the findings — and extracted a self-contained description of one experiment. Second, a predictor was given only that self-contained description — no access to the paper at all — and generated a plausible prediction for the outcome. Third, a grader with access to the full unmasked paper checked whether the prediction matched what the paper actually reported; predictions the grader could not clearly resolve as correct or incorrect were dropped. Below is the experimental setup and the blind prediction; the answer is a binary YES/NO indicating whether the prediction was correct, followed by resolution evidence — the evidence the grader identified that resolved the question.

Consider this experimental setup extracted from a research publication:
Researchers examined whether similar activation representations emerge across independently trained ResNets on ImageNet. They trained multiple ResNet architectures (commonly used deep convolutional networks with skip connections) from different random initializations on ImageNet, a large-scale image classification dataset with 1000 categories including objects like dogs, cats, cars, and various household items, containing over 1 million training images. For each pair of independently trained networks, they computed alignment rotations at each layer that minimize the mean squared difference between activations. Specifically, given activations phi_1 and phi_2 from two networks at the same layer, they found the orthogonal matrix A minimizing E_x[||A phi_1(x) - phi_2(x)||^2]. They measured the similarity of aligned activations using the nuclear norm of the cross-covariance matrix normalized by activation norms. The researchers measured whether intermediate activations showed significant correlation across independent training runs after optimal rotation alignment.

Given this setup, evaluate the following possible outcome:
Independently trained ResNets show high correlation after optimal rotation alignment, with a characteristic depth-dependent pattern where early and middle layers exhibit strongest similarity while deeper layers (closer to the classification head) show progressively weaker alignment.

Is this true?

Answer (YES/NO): YES